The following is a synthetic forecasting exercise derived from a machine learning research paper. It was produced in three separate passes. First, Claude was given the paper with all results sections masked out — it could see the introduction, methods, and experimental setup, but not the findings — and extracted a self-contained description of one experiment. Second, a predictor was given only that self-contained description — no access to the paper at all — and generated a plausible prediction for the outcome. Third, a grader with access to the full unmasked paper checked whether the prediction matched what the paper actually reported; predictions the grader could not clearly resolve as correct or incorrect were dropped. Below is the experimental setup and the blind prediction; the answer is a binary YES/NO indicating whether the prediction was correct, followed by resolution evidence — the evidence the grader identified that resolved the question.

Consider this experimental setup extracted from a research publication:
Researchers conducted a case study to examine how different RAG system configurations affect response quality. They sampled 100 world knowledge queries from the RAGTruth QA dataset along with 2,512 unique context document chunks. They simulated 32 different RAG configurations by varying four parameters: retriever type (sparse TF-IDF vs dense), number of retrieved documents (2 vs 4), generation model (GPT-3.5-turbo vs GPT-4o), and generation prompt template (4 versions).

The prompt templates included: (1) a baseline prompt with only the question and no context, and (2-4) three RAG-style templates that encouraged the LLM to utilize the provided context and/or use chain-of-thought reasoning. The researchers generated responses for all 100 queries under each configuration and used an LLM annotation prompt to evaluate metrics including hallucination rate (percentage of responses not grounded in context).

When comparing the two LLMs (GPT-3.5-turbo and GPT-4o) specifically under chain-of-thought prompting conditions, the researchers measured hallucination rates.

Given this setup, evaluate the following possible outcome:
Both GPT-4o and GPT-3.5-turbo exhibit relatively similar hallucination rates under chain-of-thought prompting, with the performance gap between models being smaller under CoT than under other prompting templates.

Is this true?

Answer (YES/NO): NO